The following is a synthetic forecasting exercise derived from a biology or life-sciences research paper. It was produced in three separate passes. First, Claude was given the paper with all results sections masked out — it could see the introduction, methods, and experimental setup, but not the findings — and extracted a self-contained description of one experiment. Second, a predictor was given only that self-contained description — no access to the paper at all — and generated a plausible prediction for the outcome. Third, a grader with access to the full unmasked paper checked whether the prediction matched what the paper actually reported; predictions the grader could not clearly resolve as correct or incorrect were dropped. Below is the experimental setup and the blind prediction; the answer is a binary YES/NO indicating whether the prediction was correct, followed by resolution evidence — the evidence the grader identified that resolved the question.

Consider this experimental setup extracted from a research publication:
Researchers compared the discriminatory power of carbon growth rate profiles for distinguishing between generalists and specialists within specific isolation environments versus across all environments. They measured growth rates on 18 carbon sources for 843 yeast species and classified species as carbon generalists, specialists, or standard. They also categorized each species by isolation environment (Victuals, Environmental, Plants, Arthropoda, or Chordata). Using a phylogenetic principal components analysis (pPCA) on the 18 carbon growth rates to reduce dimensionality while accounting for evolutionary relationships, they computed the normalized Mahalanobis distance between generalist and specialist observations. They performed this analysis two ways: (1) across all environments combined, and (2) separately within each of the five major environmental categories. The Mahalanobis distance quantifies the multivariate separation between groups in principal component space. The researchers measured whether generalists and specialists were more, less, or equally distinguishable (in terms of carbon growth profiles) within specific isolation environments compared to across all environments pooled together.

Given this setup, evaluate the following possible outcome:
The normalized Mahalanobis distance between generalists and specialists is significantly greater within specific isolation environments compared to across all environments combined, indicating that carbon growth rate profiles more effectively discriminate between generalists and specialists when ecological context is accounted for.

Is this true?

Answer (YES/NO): NO